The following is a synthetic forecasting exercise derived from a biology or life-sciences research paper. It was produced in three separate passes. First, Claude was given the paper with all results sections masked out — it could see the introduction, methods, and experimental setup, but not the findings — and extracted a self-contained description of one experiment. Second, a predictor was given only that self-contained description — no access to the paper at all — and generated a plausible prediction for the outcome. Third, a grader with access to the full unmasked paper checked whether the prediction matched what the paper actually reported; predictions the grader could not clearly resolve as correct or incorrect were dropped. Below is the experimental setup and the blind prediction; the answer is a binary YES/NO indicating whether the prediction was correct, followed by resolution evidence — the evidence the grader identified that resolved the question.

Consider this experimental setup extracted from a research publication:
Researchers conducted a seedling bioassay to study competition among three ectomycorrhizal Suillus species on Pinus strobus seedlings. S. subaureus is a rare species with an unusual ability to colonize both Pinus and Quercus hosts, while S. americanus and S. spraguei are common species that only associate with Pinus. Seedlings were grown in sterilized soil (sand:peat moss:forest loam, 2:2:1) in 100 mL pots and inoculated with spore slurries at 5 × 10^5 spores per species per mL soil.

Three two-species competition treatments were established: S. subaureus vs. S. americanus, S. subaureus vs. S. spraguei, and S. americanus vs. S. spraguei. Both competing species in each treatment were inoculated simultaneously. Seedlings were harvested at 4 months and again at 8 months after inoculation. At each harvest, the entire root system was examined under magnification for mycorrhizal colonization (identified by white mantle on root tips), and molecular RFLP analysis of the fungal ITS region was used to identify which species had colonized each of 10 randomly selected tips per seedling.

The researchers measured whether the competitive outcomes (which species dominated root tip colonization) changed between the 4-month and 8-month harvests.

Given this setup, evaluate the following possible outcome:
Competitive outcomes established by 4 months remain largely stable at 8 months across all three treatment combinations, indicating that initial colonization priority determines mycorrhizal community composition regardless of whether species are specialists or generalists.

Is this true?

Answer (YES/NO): NO